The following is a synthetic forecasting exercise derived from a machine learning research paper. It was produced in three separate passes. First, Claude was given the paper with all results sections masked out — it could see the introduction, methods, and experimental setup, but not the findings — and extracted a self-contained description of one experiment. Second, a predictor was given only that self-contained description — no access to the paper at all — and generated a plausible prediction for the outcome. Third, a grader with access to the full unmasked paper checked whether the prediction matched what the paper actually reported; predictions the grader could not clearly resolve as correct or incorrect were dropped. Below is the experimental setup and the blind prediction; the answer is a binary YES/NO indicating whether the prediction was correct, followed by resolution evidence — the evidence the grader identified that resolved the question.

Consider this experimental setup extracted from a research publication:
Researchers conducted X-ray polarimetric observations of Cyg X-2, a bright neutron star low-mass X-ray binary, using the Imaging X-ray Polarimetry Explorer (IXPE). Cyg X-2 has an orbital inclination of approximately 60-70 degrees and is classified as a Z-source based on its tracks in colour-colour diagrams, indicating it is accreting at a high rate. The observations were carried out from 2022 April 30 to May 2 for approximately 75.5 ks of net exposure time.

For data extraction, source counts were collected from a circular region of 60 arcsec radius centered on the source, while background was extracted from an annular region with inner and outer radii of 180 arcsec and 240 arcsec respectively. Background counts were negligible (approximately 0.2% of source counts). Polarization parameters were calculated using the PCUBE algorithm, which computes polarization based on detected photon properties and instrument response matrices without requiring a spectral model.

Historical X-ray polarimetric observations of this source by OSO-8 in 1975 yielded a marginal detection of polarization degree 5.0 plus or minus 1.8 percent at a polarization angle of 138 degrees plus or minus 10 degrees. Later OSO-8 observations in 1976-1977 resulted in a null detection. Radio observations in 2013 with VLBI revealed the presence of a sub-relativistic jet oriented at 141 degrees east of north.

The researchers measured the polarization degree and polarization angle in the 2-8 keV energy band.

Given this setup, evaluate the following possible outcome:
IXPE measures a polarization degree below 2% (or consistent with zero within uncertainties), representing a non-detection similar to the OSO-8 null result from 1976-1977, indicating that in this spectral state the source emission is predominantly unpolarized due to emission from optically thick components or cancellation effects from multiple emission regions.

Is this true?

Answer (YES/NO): NO